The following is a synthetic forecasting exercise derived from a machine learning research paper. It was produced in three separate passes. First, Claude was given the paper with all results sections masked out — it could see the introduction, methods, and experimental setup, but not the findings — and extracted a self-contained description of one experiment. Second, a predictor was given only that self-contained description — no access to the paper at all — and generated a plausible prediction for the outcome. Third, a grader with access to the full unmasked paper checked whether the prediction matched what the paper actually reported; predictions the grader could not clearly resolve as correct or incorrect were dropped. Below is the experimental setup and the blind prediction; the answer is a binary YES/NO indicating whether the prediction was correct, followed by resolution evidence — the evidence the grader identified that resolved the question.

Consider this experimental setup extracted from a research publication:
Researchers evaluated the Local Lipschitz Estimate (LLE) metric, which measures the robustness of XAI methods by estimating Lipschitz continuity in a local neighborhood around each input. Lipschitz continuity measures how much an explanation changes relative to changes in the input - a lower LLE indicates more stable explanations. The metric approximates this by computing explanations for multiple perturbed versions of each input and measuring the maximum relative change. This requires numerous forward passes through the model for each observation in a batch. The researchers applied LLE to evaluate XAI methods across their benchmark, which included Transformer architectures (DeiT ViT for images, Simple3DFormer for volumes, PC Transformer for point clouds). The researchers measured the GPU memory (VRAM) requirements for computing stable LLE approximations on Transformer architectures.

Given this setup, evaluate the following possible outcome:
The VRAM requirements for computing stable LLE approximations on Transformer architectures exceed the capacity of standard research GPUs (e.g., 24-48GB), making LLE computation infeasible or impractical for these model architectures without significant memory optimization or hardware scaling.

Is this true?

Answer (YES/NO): YES